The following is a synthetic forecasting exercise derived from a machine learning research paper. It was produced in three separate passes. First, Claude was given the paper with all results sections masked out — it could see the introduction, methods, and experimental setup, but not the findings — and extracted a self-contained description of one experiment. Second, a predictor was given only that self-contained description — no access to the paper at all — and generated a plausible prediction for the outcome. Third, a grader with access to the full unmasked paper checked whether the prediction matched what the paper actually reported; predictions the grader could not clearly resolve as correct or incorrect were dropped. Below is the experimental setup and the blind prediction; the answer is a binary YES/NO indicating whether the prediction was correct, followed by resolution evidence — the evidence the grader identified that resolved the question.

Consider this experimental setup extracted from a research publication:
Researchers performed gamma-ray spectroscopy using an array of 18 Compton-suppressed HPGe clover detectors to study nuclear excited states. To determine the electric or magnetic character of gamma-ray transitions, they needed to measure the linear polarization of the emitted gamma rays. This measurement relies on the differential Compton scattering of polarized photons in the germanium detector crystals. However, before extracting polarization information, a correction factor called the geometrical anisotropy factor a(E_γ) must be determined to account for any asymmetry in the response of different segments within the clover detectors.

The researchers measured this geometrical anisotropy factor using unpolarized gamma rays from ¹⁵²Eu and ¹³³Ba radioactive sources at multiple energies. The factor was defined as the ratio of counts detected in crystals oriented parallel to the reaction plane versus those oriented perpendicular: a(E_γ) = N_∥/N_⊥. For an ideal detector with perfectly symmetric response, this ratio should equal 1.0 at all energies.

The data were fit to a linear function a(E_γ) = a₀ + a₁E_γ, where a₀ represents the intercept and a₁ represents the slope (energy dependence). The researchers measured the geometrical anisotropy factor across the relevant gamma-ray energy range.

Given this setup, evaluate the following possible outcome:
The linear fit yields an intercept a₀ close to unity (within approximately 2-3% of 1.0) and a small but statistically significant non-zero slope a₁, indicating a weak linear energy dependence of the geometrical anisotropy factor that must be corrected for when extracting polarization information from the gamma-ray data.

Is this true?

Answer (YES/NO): YES